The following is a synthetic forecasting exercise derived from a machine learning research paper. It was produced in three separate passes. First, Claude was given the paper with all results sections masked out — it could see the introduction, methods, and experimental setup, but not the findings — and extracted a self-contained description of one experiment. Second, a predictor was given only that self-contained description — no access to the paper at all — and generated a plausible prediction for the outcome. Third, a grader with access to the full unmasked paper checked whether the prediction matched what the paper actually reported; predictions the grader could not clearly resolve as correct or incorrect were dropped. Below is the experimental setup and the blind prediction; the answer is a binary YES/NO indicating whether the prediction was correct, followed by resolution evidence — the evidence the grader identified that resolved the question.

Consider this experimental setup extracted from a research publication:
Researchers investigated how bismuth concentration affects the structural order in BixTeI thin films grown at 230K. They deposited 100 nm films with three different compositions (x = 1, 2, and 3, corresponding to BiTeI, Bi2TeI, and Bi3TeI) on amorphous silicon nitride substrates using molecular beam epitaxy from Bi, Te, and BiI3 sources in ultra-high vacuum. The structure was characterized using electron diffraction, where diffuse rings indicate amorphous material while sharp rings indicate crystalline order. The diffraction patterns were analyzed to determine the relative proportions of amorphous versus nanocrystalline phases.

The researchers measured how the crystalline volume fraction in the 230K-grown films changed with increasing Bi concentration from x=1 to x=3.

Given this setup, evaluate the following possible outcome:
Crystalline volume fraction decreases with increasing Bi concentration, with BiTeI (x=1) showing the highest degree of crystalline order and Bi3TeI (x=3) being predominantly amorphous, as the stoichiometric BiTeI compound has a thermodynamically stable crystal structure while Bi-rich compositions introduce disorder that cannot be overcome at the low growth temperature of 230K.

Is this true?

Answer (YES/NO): NO